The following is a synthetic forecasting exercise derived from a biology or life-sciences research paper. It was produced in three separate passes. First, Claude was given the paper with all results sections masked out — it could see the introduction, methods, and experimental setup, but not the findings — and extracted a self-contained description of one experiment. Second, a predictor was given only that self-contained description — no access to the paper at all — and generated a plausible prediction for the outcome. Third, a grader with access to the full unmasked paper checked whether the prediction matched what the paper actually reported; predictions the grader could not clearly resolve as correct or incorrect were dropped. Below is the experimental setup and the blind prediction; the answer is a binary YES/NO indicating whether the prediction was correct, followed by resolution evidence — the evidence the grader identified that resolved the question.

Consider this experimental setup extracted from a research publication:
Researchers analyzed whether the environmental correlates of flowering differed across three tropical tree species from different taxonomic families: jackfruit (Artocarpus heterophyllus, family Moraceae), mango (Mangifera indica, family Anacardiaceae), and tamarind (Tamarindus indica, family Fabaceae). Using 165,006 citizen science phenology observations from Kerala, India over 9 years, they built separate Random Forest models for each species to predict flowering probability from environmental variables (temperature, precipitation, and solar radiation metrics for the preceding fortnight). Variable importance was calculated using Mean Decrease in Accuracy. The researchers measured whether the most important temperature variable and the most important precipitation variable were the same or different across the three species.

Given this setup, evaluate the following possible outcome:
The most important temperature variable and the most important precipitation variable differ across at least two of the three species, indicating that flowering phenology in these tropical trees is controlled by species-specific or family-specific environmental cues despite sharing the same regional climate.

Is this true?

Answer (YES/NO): NO